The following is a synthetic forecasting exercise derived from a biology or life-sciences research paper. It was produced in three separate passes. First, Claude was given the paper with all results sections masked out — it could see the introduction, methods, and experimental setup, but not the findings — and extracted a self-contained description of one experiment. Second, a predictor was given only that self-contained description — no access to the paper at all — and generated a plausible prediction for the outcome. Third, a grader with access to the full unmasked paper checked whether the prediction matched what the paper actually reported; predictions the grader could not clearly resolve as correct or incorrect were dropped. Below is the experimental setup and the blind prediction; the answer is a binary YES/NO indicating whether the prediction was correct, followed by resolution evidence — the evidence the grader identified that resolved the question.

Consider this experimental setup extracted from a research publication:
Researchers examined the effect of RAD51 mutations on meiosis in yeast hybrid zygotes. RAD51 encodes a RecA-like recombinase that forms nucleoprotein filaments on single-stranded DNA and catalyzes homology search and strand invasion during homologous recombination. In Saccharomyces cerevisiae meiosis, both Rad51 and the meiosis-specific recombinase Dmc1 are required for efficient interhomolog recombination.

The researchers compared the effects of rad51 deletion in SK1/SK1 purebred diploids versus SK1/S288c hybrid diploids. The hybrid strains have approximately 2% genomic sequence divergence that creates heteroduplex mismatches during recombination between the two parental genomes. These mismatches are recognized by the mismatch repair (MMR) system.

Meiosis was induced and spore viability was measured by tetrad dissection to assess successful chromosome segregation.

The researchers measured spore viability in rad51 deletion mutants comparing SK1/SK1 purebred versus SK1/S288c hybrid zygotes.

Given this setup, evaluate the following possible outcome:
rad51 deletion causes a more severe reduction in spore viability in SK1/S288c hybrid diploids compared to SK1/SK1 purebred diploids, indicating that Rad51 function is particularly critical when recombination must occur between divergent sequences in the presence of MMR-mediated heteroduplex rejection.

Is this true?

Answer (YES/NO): NO